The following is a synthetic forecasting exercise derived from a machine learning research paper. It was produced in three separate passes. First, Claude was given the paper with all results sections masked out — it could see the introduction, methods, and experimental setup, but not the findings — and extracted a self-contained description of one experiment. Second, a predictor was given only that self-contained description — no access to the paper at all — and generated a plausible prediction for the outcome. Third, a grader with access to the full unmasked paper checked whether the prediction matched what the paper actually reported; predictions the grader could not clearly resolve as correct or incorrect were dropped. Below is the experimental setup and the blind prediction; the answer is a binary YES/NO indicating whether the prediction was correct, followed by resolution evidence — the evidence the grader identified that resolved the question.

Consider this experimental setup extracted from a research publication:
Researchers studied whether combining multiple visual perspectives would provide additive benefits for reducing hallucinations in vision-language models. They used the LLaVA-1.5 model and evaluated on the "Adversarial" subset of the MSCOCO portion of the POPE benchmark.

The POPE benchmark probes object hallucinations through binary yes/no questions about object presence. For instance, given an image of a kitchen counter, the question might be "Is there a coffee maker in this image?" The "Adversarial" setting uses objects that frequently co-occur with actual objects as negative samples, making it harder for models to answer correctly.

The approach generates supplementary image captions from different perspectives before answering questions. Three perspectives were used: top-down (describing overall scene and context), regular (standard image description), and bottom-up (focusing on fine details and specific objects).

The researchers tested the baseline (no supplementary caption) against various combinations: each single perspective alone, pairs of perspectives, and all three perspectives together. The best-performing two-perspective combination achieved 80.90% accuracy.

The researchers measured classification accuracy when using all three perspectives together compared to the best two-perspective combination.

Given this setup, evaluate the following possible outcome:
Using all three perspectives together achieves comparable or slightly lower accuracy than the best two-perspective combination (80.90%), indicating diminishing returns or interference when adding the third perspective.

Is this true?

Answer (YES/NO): NO